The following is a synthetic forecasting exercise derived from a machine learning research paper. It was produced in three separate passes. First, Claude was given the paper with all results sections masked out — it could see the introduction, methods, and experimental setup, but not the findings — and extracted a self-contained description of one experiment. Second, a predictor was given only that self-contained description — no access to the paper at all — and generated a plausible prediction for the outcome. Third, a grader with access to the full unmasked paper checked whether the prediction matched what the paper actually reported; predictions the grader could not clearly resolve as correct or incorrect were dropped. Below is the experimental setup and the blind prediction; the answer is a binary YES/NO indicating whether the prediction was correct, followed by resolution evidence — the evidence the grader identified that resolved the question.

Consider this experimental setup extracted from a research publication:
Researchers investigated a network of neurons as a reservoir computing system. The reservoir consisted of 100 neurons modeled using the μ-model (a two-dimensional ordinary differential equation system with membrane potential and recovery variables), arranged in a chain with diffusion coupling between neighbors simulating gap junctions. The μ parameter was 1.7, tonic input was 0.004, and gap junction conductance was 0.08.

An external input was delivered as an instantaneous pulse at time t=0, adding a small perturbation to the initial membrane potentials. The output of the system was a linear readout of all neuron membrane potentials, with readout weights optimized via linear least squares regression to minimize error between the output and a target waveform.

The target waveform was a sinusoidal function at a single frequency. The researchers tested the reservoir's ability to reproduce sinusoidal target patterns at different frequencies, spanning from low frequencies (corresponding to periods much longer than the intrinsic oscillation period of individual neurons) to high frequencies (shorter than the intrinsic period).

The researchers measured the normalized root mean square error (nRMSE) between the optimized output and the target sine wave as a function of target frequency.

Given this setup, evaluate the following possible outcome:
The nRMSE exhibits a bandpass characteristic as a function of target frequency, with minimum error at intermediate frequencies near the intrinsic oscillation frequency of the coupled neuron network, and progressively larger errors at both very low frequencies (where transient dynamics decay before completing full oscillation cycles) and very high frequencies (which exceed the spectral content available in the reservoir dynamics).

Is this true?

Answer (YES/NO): NO